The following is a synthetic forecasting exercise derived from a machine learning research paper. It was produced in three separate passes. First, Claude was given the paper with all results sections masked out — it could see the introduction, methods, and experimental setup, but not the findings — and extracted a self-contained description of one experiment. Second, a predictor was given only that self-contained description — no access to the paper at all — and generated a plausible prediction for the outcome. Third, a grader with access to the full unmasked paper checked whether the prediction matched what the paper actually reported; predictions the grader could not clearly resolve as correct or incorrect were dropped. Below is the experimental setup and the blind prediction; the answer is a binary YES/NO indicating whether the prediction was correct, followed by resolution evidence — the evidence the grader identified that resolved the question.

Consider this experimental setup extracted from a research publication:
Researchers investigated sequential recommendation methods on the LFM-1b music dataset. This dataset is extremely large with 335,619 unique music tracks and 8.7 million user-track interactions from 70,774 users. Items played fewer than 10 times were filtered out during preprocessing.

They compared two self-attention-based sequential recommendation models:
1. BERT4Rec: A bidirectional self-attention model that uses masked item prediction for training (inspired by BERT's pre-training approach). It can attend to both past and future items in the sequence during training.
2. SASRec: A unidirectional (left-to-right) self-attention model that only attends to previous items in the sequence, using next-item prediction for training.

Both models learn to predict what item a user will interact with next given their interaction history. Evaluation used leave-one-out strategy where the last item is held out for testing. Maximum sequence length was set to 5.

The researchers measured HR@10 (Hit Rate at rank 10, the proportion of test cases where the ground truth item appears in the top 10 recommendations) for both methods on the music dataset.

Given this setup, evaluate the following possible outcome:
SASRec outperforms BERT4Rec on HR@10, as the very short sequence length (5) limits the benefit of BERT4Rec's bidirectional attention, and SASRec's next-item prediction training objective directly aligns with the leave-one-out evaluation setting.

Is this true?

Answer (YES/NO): YES